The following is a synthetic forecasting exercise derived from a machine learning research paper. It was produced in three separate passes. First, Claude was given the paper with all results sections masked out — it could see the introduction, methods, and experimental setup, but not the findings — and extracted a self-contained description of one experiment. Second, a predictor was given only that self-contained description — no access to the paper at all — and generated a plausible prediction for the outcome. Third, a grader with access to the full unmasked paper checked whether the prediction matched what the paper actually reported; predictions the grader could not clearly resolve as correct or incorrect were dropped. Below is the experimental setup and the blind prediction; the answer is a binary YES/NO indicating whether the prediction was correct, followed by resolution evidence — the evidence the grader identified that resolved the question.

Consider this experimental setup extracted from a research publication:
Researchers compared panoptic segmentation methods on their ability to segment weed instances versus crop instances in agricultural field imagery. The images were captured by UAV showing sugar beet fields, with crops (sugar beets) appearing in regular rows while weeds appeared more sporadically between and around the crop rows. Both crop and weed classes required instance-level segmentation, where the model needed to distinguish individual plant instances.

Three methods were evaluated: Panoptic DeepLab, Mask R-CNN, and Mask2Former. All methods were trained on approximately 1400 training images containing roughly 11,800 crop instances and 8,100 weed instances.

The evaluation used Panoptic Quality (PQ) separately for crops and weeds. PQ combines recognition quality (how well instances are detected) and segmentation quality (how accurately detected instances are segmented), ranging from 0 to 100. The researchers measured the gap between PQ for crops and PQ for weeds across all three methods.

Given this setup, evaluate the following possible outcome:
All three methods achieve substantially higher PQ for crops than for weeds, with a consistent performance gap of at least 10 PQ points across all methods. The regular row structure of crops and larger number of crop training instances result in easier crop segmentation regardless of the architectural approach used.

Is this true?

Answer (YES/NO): YES